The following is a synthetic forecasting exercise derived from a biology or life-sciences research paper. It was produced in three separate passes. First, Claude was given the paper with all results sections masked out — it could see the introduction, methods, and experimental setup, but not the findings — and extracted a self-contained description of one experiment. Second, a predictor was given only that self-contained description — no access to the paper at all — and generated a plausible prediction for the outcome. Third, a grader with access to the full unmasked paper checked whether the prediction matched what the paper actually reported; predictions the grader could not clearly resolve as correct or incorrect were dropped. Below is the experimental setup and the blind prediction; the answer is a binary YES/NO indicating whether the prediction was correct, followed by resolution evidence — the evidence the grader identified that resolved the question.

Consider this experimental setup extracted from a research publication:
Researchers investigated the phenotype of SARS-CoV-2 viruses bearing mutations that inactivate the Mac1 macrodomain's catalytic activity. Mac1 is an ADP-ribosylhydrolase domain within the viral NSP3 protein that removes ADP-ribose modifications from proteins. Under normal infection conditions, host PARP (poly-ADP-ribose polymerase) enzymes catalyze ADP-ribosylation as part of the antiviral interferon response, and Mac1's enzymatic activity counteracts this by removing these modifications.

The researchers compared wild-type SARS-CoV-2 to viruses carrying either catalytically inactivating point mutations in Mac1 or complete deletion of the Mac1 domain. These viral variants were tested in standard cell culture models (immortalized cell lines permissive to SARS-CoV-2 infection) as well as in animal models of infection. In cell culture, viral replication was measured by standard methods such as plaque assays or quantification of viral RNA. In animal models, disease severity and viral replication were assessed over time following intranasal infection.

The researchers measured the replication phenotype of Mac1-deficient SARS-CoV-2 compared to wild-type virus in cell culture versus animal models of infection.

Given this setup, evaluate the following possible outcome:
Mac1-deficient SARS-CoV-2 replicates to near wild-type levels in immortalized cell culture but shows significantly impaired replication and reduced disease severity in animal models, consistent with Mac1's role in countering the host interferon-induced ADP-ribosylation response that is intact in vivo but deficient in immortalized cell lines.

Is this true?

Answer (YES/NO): YES